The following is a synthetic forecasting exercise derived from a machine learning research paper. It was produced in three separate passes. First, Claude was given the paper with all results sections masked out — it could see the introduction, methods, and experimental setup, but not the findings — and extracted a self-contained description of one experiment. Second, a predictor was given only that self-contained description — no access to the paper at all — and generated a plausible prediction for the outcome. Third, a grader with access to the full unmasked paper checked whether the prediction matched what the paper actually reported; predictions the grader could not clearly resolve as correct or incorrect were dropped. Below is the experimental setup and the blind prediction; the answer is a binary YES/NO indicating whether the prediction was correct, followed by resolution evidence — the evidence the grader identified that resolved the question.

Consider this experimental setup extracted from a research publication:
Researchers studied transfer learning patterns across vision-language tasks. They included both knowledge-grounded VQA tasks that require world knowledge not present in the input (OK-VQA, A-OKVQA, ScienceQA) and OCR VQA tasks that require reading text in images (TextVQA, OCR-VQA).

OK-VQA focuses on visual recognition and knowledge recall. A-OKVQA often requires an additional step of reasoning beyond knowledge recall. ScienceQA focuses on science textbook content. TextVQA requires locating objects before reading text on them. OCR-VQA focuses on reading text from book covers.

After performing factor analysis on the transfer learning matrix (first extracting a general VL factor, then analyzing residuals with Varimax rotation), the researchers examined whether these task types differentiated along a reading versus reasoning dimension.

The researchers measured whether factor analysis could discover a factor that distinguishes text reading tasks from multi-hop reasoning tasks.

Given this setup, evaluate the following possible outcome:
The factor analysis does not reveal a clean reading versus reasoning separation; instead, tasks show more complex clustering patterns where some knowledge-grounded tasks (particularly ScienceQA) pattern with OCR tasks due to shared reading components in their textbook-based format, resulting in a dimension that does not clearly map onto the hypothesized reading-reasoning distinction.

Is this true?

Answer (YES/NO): NO